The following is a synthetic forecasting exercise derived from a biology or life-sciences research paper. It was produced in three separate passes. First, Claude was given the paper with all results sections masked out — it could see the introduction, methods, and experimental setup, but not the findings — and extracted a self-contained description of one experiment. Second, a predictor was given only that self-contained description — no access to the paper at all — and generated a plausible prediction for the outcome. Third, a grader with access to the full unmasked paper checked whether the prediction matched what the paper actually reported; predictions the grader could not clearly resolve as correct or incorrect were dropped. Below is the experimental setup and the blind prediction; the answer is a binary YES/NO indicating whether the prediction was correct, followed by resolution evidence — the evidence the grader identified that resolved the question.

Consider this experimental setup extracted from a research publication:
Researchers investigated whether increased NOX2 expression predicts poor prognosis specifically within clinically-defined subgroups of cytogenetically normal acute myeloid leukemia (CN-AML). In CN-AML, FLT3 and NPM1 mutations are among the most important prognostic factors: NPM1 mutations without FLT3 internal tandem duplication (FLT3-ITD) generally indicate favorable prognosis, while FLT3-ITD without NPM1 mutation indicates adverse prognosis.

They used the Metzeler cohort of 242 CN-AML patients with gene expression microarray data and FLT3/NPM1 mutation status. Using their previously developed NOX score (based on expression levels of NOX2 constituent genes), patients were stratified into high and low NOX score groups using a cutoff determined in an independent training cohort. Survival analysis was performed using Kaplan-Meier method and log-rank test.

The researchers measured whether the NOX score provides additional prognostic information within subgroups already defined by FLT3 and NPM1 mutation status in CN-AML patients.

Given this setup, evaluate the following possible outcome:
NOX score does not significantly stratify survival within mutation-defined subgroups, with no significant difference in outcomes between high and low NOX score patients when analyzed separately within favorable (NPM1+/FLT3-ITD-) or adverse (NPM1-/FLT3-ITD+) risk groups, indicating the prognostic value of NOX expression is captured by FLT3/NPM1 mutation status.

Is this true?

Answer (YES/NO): NO